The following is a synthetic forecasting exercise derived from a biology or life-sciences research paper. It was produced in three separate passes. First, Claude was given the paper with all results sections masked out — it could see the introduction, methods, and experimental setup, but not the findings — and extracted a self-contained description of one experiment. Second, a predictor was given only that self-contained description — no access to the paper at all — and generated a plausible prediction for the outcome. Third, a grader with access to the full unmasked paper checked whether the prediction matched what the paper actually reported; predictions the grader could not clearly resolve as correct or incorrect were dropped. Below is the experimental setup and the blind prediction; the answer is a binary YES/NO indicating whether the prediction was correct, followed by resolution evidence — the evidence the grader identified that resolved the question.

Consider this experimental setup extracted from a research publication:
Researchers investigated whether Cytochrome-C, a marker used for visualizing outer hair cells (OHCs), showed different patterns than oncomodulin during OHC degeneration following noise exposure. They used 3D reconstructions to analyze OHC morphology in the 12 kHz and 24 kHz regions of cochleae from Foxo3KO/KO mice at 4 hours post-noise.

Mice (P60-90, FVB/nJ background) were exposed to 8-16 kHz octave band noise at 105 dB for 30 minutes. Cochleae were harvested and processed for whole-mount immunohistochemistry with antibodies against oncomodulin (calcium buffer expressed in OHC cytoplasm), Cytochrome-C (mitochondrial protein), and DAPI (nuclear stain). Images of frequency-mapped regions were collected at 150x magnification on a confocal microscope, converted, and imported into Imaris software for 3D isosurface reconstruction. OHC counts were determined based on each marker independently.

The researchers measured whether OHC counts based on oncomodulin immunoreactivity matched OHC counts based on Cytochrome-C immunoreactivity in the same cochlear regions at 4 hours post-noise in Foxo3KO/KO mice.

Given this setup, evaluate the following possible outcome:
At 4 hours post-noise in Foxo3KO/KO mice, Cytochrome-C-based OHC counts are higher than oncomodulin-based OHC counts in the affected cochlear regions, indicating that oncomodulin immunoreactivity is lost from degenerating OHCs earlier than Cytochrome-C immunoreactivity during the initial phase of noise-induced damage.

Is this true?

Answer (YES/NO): YES